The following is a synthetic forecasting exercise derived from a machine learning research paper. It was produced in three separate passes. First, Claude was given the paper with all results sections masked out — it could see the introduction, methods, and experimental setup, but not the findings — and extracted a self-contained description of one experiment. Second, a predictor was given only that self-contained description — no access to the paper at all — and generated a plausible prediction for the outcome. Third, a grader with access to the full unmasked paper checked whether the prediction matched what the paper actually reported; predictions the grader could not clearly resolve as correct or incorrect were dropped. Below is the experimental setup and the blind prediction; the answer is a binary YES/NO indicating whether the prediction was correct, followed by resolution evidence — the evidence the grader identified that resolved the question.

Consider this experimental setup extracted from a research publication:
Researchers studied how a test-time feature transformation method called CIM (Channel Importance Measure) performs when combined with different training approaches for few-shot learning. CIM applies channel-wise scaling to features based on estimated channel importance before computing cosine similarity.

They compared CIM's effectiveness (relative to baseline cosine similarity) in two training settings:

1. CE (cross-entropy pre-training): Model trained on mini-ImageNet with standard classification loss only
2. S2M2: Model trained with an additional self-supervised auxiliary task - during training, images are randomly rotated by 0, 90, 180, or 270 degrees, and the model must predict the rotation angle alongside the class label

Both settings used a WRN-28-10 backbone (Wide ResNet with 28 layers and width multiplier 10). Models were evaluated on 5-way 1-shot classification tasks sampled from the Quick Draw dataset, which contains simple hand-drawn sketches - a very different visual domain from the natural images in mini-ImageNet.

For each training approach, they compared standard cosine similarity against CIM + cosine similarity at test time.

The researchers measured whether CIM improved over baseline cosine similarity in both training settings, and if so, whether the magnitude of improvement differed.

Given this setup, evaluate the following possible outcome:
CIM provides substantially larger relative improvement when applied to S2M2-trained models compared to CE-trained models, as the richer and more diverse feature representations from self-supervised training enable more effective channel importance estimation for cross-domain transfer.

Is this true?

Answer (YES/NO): YES